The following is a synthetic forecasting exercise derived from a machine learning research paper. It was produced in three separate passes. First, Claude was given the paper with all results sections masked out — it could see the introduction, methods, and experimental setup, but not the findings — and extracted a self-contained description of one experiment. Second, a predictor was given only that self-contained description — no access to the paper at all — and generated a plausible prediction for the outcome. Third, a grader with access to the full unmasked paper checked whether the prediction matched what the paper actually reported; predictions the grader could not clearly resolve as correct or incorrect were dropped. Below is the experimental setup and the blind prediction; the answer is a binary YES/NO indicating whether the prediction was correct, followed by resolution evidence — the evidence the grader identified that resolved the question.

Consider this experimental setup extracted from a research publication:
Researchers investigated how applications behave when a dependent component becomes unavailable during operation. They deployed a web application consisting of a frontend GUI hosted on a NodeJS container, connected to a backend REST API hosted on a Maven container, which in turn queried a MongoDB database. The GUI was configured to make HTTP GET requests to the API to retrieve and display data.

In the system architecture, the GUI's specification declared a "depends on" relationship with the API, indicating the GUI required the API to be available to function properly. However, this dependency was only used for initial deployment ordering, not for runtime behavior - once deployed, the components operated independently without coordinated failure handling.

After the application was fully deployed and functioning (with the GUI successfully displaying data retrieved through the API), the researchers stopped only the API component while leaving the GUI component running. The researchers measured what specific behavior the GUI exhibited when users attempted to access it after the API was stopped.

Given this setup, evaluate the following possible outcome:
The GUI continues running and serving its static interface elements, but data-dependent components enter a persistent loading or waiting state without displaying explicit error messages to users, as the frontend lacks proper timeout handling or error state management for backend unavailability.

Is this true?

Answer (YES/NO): NO